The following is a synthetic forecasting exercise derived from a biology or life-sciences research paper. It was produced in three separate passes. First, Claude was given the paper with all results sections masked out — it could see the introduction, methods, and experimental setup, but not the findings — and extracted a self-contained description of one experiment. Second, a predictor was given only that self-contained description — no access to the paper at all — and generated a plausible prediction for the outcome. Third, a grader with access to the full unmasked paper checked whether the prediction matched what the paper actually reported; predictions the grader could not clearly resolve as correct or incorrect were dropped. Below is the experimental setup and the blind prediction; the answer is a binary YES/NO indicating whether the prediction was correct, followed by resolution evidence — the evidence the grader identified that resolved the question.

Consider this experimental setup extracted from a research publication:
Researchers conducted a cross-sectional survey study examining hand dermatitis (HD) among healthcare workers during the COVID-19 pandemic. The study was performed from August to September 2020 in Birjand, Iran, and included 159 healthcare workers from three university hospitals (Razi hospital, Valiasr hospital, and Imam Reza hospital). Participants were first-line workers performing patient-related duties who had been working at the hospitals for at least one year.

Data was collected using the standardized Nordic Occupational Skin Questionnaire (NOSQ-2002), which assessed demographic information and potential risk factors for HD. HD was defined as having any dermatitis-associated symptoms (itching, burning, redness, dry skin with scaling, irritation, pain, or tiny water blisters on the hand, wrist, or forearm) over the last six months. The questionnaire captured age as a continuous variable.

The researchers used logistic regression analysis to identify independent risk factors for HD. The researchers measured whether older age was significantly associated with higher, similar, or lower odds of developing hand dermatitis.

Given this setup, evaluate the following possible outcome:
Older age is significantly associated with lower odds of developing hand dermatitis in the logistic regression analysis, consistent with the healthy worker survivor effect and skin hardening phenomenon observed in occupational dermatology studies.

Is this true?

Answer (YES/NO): NO